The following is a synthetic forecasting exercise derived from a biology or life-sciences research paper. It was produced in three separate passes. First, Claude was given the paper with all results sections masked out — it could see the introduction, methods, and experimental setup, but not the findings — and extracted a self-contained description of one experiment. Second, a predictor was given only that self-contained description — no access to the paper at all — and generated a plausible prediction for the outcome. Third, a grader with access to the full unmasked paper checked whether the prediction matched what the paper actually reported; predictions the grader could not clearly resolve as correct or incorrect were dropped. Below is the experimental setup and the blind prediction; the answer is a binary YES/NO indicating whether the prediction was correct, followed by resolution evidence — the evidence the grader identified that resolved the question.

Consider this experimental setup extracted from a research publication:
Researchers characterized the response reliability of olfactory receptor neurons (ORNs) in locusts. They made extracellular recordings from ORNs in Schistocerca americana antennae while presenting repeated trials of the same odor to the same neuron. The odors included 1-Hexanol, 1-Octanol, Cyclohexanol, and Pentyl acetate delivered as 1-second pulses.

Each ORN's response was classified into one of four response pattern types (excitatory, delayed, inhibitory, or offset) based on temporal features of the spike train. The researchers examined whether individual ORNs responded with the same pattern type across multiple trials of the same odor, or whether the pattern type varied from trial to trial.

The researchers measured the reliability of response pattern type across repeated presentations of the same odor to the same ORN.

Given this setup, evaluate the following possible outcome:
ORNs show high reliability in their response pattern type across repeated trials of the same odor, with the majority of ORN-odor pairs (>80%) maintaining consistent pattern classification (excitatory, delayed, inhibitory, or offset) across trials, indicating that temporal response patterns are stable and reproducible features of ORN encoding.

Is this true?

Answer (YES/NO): YES